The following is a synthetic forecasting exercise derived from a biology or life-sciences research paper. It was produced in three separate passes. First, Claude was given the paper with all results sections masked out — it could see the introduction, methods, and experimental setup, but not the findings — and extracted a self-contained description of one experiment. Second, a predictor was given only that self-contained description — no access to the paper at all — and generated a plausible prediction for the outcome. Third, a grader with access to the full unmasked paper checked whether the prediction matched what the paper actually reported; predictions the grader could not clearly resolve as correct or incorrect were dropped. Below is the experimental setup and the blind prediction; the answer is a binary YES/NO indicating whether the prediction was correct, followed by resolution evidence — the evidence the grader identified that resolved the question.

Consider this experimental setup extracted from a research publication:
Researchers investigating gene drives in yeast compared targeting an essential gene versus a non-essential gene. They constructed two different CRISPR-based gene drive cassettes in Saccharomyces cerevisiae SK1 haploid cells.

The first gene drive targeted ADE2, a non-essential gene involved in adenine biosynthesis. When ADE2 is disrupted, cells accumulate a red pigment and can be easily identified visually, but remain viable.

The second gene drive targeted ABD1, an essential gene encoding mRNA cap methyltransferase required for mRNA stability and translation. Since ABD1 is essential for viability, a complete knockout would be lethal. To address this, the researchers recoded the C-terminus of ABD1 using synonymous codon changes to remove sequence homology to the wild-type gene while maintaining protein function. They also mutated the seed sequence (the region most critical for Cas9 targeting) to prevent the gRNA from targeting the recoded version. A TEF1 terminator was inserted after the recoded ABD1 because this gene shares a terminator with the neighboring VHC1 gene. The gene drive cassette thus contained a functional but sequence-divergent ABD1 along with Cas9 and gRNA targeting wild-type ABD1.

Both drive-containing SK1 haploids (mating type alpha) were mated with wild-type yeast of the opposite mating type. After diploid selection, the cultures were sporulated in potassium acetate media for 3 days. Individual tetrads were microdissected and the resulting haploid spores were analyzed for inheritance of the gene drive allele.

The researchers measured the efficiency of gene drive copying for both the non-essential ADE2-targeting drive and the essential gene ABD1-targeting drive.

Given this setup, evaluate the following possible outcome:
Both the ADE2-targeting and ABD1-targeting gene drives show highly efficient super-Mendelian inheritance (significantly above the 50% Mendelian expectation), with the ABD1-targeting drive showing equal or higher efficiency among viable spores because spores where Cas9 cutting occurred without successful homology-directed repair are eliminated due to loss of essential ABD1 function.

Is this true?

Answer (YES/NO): YES